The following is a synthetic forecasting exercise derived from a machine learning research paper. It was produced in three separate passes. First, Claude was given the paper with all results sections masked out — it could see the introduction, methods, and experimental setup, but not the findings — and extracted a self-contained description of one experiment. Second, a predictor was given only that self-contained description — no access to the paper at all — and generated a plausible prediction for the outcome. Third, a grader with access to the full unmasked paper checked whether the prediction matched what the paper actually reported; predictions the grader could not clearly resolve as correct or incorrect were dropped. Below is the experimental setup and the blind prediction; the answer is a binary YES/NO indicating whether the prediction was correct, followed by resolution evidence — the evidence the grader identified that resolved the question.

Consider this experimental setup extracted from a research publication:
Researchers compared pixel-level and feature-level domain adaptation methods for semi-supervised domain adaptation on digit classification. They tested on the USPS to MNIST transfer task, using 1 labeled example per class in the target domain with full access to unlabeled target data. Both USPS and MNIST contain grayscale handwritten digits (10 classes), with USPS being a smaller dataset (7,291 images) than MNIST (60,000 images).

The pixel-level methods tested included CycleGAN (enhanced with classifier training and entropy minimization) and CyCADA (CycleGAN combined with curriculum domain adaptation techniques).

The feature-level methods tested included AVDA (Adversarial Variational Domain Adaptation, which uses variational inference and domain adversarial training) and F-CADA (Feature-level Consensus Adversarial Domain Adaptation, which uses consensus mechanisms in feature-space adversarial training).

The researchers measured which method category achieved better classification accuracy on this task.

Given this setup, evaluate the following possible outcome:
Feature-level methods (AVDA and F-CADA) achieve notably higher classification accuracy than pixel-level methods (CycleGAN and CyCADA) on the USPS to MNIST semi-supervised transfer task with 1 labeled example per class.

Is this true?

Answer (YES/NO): NO